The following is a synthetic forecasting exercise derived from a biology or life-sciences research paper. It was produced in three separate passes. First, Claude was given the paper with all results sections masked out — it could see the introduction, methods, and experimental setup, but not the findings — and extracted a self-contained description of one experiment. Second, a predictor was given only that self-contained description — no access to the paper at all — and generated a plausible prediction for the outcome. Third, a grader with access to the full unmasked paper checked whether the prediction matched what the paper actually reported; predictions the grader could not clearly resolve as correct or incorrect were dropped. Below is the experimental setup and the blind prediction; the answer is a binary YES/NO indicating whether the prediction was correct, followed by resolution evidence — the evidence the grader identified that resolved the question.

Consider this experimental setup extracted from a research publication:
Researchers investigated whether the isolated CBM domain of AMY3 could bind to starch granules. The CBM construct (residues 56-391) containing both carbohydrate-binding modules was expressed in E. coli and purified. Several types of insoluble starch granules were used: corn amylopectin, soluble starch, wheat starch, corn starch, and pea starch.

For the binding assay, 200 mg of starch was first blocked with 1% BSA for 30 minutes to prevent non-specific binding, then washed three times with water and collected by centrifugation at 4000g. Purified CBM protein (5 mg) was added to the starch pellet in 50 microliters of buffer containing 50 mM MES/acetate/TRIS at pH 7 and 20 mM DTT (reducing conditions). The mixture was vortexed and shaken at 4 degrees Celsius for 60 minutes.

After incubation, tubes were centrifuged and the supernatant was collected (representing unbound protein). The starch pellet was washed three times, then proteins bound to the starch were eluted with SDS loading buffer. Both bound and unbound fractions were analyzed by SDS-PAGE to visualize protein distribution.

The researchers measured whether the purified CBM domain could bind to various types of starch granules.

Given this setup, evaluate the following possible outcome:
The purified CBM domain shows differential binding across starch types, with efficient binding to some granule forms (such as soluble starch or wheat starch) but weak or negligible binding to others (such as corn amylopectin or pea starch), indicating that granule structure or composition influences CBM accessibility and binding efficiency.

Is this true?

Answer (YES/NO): NO